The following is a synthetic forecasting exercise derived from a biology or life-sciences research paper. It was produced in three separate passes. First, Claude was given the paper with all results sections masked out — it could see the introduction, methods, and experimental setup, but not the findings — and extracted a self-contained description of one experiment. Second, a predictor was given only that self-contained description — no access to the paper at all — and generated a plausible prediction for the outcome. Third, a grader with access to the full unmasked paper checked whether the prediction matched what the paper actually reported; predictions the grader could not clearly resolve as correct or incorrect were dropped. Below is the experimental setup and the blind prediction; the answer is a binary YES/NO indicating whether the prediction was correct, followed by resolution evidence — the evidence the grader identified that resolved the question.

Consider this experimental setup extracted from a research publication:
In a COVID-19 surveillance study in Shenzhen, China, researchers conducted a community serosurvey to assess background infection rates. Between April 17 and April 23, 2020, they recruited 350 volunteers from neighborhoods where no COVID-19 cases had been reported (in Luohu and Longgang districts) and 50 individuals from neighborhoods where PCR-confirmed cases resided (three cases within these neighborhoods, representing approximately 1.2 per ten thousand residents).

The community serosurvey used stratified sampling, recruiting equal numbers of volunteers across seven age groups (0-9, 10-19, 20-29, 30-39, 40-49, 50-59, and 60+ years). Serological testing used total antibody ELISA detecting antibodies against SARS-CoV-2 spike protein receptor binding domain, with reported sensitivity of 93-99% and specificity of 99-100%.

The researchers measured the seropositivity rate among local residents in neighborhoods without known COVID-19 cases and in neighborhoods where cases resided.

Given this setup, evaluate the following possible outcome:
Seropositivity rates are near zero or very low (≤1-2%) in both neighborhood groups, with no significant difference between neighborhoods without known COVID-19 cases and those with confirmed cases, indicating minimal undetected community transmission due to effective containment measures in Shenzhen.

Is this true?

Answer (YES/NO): YES